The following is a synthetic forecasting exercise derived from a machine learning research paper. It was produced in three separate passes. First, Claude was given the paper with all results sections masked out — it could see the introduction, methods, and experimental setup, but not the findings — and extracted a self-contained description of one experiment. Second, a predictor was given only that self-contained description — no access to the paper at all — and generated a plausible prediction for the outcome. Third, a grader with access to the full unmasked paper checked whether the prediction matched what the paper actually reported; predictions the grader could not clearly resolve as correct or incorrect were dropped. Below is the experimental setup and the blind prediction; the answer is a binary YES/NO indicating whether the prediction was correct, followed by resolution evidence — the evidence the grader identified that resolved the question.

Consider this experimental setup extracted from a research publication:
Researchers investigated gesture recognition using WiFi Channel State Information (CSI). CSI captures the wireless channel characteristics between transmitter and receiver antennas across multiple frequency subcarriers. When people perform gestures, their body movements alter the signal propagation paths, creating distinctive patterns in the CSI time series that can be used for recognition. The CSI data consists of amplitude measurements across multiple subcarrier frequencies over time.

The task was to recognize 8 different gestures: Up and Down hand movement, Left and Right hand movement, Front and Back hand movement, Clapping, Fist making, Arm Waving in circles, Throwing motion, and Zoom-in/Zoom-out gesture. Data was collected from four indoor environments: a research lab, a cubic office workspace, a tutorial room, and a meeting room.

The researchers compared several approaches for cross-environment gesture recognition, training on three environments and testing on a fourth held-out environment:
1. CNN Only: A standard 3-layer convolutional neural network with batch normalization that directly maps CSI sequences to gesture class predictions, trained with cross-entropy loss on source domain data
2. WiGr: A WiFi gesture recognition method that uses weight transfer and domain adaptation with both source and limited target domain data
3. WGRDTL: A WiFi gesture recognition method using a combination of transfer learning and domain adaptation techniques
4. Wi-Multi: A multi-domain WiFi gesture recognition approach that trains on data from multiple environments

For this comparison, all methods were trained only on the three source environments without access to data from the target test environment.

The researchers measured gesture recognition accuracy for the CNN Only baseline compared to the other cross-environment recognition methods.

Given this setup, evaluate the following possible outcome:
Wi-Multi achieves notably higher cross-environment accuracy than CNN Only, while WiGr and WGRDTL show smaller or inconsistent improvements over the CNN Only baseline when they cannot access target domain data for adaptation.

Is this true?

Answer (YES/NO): NO